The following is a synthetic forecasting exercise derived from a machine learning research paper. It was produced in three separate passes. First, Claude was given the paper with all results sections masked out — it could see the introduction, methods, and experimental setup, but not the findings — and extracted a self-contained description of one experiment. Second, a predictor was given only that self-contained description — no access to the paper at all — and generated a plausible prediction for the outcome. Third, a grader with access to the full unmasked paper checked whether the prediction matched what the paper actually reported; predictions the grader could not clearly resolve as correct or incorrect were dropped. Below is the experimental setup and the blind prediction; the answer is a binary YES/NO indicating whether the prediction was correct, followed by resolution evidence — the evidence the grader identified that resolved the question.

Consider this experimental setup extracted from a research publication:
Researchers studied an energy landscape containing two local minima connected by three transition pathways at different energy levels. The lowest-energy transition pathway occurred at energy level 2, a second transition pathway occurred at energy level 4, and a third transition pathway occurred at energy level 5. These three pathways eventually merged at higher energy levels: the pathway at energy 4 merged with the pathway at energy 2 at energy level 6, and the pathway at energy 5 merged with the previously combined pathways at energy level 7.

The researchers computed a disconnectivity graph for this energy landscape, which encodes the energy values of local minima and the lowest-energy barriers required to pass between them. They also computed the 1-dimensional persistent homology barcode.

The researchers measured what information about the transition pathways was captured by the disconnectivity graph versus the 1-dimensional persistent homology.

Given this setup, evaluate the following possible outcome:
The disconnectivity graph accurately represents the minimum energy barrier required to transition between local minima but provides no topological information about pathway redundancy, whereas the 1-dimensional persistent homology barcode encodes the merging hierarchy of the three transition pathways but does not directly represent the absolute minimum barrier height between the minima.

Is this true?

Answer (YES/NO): YES